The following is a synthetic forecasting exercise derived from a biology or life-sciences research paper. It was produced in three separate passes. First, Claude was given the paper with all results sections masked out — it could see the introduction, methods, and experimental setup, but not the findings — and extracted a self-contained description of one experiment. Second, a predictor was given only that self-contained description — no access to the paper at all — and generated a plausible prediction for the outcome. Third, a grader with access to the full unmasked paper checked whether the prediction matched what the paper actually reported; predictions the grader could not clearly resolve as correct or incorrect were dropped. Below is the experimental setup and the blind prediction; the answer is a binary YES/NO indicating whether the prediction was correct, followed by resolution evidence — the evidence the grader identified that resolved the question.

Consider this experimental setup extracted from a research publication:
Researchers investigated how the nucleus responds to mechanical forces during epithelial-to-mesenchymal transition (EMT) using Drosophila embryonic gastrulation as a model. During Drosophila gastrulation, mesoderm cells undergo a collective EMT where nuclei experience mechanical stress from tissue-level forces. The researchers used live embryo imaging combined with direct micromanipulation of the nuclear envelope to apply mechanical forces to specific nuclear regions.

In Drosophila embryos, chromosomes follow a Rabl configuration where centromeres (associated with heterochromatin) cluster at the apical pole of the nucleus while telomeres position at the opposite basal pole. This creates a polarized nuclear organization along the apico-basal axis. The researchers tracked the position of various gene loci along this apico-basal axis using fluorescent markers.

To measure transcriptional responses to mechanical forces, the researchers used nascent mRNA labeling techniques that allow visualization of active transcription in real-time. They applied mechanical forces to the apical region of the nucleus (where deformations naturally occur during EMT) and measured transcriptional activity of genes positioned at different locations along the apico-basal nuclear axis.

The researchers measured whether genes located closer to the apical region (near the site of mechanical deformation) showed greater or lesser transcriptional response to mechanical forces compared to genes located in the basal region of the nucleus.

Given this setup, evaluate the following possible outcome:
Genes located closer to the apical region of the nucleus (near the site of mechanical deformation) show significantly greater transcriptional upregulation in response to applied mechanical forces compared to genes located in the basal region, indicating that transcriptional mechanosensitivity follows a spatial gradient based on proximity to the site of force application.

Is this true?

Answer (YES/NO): NO